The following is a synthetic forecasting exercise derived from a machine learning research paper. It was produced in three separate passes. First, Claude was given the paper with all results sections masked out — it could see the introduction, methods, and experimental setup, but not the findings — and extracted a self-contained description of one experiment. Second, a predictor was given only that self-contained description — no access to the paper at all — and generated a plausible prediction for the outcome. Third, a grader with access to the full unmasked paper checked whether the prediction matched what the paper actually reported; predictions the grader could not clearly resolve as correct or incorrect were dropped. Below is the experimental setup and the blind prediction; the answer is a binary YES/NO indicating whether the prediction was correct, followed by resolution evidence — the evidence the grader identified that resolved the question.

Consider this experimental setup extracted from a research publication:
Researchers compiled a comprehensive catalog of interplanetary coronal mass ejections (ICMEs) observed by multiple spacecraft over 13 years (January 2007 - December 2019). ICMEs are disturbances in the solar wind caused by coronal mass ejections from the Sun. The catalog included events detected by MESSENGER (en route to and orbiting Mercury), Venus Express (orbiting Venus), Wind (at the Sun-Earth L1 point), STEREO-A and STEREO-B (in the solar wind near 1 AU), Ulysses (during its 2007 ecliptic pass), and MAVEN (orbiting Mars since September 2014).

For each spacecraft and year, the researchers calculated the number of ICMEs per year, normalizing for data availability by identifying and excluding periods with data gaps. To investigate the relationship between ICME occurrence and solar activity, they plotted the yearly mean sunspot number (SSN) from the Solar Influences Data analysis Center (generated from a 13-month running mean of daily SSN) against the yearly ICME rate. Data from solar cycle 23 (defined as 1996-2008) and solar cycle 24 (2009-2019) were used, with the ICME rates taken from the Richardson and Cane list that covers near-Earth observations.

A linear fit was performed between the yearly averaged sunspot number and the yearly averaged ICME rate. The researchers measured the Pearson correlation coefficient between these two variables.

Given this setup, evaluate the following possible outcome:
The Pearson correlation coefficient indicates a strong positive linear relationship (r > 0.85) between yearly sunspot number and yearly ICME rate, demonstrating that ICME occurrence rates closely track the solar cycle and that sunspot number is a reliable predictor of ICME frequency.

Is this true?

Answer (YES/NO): NO